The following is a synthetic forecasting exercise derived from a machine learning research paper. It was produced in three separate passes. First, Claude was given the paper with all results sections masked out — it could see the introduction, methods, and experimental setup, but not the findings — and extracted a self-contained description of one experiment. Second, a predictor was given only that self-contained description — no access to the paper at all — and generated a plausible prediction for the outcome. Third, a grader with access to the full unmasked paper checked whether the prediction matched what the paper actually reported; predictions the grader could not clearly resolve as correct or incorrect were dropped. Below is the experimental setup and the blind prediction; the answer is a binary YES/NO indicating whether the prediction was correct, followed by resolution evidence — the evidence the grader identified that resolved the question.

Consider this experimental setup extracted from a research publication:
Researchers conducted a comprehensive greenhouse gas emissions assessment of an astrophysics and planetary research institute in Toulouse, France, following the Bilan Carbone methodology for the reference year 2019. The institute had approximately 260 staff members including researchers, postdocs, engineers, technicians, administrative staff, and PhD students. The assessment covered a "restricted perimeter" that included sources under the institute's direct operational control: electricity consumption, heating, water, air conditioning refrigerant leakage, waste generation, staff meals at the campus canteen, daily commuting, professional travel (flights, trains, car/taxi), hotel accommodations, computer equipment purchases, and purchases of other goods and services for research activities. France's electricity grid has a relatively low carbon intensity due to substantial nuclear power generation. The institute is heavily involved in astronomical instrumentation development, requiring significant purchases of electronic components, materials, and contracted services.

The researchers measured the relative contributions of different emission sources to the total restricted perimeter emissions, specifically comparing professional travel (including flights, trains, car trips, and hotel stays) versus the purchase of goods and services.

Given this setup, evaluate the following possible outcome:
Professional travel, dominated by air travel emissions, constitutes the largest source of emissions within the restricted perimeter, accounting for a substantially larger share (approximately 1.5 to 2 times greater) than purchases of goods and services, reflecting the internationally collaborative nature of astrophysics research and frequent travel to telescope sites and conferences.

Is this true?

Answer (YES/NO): NO